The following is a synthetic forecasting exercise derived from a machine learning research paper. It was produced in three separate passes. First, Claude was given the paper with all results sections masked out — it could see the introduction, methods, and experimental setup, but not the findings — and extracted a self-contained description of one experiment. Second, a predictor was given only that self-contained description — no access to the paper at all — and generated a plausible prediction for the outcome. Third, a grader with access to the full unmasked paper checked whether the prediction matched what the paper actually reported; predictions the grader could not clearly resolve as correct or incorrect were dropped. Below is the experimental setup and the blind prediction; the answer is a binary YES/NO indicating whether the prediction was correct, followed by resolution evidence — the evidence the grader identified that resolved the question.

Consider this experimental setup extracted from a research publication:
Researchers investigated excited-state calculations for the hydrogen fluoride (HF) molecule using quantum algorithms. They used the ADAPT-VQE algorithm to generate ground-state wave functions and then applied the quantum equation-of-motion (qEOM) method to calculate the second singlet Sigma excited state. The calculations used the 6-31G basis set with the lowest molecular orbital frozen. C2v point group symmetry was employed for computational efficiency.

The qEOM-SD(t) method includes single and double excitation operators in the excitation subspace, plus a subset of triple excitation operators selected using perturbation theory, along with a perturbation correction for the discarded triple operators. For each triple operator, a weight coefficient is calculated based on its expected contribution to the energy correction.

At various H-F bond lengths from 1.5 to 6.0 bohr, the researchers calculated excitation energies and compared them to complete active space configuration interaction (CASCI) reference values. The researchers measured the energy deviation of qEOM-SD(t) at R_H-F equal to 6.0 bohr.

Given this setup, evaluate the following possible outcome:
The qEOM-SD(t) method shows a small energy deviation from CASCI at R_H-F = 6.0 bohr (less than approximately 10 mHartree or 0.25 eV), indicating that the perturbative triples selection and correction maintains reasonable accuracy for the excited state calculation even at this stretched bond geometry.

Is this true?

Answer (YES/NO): YES